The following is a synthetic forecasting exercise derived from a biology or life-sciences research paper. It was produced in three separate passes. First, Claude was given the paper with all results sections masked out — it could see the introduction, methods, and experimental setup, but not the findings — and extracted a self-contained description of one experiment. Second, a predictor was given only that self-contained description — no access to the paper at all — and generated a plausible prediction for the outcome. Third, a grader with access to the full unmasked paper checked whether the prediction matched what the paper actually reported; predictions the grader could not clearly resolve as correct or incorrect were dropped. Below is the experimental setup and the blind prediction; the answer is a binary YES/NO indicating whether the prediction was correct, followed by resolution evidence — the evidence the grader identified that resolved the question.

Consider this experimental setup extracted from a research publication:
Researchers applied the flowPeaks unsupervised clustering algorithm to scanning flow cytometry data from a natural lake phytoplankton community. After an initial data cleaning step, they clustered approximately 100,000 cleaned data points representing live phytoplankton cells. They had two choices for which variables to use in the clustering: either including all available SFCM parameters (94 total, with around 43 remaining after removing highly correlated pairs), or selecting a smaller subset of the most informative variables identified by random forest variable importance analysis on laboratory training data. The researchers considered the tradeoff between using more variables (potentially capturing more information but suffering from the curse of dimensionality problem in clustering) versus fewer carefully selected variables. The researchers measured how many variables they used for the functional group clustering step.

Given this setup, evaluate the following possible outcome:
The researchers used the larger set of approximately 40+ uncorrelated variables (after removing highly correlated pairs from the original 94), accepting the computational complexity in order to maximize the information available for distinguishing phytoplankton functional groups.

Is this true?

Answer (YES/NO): NO